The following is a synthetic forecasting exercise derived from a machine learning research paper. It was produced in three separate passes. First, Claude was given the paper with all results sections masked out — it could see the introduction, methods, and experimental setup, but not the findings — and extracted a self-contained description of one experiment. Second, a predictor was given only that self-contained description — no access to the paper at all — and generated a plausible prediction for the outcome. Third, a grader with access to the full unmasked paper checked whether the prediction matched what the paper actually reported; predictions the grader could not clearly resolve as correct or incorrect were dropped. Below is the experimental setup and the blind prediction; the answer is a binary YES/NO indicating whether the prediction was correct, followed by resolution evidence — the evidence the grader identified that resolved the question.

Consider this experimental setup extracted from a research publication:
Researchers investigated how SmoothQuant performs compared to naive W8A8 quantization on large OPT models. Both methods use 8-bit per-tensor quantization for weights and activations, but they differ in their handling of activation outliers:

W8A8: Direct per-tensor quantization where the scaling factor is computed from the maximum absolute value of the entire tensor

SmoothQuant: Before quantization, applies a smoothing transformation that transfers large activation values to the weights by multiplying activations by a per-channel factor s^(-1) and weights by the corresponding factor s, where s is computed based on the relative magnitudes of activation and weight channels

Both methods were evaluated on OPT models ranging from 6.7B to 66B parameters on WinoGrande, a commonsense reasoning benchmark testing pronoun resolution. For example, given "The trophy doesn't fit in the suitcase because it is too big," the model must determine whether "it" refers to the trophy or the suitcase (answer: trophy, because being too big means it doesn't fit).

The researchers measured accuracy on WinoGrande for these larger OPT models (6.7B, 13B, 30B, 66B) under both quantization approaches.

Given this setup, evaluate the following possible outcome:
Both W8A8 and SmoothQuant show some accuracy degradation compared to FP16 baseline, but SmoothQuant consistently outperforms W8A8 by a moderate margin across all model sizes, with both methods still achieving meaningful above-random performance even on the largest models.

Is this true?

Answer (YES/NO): NO